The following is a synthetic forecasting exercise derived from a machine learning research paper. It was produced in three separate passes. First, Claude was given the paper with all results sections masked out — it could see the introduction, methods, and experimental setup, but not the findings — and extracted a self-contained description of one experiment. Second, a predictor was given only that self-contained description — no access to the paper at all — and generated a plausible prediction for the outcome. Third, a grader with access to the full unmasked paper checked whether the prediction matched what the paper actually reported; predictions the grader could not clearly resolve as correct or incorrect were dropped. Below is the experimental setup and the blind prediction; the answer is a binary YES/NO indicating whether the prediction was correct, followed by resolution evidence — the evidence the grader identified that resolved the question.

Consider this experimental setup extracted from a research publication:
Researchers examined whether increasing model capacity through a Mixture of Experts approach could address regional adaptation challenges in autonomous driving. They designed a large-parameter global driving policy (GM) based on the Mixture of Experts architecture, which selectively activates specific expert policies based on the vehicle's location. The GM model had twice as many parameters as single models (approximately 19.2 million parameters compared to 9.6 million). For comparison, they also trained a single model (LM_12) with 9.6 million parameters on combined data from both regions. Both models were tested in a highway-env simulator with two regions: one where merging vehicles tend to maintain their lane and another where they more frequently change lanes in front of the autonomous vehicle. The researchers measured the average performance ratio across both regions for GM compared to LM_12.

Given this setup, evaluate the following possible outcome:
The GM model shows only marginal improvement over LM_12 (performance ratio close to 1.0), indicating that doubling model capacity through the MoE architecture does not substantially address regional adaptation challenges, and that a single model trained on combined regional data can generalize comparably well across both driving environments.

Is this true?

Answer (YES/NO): NO